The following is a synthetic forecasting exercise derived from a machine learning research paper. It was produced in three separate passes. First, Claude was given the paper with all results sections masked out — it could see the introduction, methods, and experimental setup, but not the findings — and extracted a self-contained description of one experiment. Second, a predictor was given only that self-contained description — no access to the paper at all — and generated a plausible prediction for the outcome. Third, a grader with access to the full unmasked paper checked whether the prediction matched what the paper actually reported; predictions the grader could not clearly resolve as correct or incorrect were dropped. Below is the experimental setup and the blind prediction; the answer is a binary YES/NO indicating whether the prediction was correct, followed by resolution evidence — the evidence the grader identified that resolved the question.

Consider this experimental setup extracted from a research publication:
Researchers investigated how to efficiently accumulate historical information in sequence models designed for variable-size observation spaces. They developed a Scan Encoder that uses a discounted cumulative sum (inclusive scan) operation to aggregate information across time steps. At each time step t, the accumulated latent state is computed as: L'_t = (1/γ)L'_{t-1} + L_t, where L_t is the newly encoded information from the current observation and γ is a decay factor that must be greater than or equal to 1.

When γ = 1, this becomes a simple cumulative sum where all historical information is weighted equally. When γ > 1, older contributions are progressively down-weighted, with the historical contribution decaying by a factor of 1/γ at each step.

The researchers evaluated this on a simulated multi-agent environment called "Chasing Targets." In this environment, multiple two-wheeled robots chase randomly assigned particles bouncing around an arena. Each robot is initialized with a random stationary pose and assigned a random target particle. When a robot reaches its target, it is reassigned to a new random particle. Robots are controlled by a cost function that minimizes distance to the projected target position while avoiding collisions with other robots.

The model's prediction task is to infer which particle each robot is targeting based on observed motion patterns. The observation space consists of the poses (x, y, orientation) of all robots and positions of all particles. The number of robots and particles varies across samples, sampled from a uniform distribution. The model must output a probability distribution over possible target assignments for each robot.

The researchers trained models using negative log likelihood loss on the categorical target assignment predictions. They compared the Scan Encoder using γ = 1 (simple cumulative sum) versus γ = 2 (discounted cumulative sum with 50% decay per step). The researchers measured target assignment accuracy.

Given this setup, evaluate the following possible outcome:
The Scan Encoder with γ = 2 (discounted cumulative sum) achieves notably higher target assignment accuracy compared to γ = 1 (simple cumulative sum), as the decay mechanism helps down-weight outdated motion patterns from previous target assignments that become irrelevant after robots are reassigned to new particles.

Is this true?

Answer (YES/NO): YES